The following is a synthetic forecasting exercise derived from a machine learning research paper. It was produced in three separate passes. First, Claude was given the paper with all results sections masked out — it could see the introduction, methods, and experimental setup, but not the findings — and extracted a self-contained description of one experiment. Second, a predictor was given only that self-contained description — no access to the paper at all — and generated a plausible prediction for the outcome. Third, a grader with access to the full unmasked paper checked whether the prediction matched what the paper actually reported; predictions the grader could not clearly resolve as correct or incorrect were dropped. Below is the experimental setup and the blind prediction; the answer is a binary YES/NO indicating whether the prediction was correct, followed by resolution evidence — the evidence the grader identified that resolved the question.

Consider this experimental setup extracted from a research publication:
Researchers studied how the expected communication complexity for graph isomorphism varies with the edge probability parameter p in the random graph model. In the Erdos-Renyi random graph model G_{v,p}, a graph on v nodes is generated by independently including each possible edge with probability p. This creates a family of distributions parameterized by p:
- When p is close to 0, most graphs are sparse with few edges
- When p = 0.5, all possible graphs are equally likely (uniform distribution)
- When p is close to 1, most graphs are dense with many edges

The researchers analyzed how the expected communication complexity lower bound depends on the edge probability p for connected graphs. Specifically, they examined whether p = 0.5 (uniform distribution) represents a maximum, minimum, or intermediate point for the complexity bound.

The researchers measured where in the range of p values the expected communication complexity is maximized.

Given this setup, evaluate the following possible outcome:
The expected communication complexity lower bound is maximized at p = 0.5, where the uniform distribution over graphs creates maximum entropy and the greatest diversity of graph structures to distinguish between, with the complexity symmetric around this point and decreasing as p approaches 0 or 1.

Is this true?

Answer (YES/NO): YES